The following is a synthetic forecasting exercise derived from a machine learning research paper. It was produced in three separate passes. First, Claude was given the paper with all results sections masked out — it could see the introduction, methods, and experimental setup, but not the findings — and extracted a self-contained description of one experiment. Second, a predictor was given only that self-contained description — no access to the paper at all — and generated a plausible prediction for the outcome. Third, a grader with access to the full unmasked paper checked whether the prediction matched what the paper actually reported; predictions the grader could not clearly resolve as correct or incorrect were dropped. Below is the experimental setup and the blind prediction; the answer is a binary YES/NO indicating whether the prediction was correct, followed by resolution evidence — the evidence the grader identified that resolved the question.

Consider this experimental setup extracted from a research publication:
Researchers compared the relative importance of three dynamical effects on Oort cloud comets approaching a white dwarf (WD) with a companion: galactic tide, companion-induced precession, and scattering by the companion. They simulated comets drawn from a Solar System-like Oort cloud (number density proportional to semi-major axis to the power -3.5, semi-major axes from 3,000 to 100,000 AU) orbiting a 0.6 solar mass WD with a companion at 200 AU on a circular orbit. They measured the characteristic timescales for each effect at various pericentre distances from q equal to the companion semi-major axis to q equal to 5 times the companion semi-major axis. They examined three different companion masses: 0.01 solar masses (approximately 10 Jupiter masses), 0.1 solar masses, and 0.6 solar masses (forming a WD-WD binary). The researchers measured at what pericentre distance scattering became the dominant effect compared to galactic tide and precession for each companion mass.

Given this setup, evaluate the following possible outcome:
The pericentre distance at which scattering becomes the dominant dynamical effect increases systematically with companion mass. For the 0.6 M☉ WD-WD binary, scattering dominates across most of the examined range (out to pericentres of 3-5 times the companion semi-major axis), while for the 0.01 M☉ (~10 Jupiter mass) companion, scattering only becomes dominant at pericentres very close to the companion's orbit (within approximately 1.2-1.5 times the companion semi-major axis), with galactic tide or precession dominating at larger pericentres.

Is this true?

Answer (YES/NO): NO